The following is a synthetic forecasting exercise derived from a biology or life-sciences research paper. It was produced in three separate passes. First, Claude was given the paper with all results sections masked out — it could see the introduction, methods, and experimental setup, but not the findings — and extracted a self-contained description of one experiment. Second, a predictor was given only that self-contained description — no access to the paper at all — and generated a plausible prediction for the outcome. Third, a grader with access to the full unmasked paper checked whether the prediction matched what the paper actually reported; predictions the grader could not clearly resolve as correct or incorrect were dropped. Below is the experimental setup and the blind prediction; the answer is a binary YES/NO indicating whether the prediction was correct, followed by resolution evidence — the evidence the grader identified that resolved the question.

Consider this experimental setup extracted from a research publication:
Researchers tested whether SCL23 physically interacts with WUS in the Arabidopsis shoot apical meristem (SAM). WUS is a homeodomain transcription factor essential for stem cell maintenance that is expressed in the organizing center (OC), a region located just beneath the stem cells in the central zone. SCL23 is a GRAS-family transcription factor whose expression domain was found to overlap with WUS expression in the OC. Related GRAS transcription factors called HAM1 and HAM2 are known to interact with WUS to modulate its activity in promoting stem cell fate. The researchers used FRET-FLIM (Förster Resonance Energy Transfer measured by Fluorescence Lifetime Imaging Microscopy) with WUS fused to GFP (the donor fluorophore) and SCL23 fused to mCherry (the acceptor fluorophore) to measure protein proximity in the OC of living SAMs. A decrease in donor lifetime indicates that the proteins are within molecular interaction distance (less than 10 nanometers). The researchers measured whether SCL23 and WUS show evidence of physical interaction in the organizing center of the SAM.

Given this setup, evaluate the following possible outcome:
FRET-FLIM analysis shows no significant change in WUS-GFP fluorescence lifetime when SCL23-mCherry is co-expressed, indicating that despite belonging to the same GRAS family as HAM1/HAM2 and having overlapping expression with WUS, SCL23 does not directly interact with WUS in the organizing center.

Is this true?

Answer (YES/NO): NO